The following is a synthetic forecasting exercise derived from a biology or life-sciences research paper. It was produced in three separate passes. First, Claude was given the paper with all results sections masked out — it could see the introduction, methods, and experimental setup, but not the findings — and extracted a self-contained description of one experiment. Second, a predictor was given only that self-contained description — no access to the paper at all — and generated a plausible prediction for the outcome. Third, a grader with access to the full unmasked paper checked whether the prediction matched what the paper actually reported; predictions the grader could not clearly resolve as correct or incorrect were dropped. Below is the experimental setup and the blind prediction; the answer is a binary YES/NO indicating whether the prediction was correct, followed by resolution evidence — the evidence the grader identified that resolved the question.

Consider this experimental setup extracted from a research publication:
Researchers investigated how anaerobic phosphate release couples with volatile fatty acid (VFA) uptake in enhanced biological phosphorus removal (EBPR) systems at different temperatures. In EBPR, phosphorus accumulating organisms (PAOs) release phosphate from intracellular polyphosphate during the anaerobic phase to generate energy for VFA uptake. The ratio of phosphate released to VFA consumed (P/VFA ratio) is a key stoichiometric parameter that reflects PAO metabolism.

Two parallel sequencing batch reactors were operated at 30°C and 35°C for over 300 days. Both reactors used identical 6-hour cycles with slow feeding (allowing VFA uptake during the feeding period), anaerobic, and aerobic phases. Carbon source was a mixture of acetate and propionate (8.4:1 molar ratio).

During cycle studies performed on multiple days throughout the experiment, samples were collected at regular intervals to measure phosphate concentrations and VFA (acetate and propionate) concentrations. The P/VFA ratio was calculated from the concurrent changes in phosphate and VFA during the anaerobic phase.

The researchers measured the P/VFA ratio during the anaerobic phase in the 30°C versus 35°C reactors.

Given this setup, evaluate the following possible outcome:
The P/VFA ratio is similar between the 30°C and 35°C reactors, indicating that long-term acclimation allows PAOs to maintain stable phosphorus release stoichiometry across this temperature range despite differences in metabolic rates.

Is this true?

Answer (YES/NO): NO